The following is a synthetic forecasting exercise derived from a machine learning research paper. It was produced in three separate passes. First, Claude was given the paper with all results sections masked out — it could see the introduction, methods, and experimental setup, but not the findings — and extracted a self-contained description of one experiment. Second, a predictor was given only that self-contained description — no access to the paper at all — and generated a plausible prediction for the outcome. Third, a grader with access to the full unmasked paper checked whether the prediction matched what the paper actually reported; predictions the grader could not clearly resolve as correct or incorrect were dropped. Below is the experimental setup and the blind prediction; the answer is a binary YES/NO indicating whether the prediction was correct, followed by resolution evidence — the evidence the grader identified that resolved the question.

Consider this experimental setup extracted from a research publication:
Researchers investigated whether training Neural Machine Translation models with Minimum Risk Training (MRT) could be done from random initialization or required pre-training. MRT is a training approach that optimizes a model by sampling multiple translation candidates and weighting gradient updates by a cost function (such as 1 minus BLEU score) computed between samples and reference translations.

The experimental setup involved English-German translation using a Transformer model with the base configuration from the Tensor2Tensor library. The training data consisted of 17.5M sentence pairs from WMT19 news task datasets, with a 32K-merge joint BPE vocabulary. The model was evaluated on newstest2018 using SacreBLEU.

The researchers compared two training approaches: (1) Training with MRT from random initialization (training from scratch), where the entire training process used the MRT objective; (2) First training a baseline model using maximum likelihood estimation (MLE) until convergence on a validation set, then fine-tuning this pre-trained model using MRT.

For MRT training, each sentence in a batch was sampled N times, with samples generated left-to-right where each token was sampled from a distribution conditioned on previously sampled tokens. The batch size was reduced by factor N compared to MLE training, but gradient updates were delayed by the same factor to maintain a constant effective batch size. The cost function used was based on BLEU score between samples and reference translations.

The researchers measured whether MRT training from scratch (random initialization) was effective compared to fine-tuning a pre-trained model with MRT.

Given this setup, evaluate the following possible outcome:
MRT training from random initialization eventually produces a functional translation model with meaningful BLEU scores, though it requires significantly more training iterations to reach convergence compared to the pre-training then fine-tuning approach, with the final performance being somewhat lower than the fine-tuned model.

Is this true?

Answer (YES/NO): NO